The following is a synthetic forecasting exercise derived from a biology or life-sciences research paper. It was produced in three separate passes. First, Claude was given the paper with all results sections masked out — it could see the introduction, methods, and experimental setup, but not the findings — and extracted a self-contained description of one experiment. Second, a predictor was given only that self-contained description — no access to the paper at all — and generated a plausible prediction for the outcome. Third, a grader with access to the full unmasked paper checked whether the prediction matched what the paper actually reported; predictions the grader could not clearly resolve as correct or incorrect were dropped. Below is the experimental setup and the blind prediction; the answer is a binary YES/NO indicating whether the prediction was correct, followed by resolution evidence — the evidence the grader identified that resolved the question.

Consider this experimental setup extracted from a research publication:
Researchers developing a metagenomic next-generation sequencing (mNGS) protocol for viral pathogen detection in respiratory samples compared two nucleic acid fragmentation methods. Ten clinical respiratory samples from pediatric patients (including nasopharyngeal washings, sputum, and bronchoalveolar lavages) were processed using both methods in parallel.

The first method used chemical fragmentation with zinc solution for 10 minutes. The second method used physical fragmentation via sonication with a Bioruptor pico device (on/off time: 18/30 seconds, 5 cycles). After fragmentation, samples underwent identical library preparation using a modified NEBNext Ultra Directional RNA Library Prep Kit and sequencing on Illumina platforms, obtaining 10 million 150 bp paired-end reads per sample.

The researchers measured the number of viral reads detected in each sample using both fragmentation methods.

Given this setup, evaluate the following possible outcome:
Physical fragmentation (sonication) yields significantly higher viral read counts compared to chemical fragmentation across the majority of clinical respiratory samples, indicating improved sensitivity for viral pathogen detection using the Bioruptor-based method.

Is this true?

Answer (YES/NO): NO